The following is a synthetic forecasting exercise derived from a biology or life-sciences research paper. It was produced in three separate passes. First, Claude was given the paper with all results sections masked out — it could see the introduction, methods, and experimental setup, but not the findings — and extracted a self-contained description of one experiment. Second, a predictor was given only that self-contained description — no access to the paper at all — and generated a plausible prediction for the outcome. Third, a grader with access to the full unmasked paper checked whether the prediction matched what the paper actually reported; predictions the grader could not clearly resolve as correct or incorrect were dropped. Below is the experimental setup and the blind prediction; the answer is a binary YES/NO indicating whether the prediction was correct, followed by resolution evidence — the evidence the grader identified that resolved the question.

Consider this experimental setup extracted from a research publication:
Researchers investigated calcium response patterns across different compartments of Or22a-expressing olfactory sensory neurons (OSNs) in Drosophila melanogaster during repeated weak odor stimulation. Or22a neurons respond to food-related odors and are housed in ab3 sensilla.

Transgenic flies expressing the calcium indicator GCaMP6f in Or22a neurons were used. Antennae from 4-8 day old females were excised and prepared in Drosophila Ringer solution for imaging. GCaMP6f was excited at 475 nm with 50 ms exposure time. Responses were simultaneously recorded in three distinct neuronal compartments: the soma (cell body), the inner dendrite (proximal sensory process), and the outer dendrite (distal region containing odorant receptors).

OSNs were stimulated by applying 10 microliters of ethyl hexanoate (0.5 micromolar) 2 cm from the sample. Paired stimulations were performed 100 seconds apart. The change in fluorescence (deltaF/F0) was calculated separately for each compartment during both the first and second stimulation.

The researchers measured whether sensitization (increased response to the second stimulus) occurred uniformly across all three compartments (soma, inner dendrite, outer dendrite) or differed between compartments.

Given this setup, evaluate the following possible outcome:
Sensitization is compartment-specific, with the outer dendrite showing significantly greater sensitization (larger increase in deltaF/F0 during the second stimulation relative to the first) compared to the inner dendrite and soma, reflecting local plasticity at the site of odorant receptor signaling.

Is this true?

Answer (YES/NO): NO